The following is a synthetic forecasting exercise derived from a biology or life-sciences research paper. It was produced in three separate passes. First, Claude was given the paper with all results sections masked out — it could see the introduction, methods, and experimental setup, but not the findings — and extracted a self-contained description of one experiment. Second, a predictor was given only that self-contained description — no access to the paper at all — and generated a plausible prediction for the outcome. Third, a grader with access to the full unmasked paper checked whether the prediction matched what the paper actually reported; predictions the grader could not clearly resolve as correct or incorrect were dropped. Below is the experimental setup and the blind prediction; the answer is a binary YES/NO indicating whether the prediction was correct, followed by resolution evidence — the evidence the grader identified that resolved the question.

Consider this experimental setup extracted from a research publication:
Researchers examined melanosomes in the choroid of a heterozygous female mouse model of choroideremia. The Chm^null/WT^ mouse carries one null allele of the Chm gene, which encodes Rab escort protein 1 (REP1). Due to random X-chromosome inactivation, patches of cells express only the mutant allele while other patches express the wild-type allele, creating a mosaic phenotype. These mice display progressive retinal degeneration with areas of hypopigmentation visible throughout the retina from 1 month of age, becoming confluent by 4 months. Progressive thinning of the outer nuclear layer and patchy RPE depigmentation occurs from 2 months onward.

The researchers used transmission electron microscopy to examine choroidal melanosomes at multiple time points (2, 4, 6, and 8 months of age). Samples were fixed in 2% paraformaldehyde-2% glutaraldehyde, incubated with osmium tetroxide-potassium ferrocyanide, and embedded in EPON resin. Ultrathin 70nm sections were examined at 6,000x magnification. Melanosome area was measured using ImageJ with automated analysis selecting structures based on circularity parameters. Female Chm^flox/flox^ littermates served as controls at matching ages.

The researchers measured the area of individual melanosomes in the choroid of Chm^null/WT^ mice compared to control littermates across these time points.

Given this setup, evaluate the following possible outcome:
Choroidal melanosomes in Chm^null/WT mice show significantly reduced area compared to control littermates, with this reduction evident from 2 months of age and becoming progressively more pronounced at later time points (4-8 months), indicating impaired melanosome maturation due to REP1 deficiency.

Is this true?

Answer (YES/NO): NO